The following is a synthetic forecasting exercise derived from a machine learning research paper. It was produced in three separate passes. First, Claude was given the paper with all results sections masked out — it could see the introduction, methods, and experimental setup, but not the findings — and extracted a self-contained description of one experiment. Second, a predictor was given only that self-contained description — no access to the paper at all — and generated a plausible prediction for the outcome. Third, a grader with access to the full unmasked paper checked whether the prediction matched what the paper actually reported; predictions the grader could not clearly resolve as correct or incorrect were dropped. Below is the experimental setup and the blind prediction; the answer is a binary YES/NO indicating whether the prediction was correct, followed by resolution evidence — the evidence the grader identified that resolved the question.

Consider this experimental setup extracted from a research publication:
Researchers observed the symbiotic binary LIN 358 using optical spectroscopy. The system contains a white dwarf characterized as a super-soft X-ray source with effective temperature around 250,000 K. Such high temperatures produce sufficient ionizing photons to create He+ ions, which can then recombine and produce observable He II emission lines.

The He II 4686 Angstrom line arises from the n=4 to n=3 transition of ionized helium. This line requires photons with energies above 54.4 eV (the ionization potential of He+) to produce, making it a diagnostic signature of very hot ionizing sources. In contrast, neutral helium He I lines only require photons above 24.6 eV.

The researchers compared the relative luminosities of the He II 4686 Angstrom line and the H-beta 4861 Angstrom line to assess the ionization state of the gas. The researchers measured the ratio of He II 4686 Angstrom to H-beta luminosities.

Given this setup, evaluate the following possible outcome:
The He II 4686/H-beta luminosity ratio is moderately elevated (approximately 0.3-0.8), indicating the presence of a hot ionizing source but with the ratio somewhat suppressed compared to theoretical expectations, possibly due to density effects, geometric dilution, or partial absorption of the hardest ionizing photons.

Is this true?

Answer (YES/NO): NO